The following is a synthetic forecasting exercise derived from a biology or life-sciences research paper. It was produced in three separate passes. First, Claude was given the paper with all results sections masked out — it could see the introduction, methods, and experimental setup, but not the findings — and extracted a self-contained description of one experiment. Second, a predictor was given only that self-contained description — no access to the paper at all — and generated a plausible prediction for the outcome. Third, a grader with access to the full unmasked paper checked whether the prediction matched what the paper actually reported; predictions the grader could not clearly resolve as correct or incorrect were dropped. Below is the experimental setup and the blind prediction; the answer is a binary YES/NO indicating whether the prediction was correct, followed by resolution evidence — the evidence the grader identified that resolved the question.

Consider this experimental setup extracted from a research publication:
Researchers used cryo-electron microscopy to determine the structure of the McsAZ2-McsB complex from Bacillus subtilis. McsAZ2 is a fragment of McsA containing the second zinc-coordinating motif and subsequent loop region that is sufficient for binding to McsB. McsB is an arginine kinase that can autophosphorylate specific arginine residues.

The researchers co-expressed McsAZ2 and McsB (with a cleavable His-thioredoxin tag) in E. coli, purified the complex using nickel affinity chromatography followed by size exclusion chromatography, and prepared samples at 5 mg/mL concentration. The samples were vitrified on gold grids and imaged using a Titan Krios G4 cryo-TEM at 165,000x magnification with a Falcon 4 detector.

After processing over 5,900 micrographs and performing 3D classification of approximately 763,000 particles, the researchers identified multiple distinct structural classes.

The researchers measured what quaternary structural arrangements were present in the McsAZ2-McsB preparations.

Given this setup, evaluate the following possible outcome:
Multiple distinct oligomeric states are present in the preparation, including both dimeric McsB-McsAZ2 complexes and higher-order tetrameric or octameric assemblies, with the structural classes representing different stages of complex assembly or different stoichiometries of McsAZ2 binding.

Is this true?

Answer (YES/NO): NO